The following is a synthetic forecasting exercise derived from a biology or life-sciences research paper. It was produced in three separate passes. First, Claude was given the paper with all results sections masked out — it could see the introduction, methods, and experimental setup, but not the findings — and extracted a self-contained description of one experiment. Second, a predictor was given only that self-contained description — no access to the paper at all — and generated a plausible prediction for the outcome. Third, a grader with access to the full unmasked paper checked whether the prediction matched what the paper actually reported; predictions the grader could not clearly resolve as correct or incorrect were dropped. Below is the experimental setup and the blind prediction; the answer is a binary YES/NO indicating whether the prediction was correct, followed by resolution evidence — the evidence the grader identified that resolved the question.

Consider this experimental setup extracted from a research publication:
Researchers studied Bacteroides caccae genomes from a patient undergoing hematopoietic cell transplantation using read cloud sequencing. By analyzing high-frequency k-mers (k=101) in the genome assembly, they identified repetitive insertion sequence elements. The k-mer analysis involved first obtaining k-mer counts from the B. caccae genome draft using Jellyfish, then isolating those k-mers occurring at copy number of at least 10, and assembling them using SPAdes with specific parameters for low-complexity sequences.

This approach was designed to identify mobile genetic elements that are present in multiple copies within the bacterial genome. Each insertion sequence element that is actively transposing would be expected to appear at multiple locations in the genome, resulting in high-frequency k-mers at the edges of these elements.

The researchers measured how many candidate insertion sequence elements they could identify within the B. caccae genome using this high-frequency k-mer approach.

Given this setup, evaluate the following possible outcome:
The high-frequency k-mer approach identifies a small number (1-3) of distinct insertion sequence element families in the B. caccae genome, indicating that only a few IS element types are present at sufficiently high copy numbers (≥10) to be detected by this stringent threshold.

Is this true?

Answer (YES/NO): YES